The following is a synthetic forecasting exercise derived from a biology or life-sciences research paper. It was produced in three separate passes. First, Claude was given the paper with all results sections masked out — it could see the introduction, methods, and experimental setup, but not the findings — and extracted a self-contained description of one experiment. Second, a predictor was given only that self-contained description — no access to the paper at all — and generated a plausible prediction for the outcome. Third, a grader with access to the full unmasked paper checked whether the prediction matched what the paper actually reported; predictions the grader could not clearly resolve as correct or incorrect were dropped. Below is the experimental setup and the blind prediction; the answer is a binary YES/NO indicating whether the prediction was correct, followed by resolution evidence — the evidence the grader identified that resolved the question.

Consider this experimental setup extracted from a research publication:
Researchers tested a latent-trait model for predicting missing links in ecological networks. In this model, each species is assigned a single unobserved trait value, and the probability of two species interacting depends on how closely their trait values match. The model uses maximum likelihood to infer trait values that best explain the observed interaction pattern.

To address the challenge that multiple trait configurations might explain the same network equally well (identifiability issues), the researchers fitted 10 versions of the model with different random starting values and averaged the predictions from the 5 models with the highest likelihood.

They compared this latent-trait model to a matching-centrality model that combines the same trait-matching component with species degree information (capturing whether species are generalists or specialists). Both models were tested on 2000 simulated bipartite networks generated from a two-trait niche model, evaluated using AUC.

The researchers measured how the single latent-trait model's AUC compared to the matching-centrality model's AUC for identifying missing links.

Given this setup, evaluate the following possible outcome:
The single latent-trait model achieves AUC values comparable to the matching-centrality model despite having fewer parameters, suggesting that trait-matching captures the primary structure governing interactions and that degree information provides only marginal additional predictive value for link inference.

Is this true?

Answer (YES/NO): YES